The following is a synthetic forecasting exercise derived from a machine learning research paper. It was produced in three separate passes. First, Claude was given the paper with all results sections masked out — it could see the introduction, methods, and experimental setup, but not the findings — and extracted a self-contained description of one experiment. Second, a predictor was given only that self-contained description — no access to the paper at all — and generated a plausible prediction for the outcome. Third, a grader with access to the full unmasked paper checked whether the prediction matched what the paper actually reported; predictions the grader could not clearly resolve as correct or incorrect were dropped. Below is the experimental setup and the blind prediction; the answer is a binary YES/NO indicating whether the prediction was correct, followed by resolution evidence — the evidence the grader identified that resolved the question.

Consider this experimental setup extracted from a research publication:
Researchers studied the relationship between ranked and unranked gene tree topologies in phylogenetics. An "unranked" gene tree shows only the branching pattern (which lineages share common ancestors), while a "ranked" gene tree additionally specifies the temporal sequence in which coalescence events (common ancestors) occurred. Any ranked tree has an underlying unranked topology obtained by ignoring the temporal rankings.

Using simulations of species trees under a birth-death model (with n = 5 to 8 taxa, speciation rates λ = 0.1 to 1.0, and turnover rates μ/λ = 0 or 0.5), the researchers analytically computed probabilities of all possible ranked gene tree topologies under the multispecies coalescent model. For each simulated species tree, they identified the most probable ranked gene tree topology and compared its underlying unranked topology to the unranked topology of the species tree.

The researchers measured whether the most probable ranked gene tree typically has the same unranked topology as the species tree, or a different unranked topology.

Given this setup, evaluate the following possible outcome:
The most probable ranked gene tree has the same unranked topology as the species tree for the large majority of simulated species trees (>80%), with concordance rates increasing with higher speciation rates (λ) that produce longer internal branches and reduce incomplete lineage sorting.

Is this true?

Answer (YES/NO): NO